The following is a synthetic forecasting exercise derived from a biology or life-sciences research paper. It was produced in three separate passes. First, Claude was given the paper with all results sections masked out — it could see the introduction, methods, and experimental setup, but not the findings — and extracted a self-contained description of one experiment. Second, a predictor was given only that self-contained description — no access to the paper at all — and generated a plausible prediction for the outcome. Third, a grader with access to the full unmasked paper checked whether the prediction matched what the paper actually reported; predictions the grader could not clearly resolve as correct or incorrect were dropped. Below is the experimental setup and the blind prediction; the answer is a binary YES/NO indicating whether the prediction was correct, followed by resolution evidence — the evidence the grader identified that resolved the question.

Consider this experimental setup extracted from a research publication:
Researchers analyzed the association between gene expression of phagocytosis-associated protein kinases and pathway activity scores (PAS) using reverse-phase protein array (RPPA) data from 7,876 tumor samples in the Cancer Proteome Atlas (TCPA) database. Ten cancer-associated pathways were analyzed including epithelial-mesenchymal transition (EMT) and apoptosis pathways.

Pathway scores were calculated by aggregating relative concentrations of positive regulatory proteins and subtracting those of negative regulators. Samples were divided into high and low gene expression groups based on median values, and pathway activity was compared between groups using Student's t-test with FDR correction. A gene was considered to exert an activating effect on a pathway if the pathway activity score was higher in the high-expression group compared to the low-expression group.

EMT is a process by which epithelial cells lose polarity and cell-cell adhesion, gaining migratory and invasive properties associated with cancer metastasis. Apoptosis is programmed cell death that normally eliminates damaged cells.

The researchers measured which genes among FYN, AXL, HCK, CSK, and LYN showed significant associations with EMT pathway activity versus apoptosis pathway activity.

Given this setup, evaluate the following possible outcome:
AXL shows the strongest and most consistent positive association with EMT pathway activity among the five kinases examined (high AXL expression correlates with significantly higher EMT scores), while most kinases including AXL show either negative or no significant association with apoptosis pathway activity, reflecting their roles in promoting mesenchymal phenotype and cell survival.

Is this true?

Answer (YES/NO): NO